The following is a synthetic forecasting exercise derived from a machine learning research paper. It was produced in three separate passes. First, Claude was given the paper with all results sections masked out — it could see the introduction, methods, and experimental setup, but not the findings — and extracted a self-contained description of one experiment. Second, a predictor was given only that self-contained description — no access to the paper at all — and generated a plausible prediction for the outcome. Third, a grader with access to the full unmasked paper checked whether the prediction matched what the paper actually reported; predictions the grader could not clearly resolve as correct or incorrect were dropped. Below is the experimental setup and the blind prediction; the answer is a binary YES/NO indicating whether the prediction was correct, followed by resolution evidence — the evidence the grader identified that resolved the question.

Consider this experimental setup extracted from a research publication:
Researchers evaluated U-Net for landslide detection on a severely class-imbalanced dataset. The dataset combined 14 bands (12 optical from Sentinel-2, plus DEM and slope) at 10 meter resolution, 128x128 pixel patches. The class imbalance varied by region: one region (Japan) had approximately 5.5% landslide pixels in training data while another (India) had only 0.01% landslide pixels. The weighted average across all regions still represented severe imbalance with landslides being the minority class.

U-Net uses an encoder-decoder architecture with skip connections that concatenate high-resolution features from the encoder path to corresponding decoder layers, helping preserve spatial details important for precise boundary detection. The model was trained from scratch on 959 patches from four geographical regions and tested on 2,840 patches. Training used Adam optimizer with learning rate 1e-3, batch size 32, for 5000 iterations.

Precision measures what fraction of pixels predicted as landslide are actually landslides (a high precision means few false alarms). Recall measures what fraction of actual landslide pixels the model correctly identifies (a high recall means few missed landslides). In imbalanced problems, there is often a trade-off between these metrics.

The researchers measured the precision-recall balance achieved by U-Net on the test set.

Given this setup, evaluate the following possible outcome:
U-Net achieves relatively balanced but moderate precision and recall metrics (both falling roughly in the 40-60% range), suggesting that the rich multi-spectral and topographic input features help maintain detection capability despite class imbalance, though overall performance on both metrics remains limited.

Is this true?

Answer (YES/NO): NO